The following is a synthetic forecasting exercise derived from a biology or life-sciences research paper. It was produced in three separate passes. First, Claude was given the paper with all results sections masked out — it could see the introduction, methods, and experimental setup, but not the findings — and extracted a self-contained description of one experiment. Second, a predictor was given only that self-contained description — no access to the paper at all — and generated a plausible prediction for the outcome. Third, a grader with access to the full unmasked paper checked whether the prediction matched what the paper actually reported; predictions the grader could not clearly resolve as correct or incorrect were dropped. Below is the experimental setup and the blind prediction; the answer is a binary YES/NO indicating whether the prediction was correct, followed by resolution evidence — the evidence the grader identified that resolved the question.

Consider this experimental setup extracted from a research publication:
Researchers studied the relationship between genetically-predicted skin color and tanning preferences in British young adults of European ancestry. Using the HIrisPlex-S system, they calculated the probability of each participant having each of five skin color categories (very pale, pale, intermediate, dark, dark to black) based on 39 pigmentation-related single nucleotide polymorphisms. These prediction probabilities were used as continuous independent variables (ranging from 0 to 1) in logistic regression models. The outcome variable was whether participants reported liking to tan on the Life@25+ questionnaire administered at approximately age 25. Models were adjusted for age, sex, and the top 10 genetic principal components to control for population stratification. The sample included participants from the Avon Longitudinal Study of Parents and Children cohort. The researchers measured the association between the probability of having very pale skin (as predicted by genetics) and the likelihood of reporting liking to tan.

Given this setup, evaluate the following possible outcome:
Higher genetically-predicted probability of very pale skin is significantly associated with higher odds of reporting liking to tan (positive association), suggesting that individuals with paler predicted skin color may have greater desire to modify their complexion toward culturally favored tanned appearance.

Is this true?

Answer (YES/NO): NO